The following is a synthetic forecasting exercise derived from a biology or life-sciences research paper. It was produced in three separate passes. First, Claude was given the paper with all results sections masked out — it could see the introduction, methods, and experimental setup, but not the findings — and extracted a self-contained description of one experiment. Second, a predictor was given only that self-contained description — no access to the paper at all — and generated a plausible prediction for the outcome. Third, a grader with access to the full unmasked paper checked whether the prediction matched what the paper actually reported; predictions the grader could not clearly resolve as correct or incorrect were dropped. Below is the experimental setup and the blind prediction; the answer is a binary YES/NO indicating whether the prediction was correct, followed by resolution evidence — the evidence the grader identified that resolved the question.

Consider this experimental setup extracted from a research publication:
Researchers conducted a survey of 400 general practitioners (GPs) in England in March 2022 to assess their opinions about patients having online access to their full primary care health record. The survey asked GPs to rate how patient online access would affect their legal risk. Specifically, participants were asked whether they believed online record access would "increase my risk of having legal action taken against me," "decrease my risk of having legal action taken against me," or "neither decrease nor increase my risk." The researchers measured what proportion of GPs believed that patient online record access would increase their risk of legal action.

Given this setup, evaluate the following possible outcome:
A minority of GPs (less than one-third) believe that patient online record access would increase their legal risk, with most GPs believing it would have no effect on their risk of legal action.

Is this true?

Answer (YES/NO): NO